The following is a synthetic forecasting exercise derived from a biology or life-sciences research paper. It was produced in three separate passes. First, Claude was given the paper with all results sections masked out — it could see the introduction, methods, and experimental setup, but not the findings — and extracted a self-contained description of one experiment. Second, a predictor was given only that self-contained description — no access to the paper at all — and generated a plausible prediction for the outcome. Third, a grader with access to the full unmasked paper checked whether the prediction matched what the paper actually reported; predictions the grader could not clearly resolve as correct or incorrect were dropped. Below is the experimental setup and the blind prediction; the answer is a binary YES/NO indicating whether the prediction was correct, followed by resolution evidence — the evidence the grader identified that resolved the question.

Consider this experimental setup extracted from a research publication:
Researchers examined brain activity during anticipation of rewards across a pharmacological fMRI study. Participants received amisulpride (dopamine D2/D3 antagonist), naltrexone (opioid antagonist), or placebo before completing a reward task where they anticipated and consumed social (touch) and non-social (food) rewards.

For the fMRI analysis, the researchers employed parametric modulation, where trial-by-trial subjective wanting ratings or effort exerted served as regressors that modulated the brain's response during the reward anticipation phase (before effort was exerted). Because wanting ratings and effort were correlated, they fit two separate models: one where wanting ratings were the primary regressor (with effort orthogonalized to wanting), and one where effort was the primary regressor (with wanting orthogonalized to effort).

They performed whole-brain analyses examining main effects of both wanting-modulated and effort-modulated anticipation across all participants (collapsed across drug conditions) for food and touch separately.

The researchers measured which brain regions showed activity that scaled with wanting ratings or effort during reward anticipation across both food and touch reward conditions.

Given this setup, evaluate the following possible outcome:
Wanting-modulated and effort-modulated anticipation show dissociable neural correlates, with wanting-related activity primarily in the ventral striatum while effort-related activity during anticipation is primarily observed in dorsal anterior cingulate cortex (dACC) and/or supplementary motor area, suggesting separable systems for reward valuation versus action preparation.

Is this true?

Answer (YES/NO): NO